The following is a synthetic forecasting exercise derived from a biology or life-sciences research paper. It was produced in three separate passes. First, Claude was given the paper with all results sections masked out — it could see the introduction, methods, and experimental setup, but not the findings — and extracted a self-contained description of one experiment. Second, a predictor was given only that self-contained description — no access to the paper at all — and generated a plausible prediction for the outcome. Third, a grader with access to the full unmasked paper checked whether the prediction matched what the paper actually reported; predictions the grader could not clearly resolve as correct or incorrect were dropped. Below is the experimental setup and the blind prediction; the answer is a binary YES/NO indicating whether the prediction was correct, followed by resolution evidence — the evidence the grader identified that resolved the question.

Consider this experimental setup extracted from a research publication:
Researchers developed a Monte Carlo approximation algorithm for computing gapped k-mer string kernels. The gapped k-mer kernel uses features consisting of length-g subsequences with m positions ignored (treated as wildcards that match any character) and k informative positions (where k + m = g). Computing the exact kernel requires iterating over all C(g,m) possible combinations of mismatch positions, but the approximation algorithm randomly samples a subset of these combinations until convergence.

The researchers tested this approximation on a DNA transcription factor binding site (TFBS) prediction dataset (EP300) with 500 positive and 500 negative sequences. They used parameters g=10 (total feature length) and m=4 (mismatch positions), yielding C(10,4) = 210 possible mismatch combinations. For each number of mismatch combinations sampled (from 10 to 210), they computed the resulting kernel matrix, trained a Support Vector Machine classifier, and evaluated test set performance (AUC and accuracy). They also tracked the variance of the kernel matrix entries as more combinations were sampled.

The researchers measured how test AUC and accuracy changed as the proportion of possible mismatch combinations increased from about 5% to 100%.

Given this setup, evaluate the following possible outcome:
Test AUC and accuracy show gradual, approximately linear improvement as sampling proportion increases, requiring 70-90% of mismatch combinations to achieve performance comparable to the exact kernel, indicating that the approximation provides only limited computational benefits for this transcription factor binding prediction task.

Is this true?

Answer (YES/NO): NO